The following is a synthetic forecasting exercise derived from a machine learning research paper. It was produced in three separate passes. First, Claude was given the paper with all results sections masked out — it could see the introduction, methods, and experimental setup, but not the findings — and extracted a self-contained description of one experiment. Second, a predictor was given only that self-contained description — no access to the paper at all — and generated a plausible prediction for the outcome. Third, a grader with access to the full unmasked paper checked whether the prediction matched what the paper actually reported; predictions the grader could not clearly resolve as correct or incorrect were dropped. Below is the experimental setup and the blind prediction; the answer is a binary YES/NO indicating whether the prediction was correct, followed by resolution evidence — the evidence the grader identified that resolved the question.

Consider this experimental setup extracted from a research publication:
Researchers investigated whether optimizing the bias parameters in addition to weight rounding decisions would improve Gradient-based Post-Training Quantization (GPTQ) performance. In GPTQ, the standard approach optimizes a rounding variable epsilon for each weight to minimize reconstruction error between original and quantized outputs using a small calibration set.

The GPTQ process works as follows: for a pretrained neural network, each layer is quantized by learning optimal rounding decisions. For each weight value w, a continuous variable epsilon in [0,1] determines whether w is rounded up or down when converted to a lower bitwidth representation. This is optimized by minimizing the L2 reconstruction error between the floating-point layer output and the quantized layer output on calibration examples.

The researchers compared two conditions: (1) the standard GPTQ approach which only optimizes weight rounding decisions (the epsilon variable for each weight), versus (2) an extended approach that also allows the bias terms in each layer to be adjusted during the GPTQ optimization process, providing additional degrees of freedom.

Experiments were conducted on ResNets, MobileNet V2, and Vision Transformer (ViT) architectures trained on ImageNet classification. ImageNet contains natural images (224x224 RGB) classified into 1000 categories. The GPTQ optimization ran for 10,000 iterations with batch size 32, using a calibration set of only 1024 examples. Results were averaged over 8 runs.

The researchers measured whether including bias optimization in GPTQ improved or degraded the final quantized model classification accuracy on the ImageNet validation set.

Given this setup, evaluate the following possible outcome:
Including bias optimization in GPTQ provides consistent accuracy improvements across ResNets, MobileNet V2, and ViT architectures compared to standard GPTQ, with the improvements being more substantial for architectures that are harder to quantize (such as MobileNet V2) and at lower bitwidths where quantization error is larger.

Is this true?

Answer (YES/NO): NO